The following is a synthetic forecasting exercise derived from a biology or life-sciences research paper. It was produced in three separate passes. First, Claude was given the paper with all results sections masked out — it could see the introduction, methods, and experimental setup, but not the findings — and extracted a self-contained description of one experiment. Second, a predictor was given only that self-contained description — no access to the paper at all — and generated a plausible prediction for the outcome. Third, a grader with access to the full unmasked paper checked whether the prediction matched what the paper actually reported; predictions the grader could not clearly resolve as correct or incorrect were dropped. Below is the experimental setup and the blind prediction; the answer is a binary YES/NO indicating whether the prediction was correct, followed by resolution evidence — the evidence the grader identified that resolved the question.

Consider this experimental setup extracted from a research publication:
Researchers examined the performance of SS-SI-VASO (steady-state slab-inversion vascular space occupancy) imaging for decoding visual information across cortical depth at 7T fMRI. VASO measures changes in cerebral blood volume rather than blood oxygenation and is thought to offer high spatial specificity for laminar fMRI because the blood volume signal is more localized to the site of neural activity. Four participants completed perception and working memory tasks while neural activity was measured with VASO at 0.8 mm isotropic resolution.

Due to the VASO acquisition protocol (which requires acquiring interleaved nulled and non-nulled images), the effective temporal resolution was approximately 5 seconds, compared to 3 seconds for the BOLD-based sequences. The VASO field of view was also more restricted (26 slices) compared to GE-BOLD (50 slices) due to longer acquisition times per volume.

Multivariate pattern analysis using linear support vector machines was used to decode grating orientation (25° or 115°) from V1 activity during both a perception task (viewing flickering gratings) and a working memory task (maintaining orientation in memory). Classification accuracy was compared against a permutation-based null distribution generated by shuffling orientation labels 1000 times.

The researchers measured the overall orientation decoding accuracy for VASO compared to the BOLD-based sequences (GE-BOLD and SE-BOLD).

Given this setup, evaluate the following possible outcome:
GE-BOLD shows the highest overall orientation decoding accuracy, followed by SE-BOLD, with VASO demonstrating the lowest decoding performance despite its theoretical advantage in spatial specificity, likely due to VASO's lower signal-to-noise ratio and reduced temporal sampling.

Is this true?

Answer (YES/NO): NO